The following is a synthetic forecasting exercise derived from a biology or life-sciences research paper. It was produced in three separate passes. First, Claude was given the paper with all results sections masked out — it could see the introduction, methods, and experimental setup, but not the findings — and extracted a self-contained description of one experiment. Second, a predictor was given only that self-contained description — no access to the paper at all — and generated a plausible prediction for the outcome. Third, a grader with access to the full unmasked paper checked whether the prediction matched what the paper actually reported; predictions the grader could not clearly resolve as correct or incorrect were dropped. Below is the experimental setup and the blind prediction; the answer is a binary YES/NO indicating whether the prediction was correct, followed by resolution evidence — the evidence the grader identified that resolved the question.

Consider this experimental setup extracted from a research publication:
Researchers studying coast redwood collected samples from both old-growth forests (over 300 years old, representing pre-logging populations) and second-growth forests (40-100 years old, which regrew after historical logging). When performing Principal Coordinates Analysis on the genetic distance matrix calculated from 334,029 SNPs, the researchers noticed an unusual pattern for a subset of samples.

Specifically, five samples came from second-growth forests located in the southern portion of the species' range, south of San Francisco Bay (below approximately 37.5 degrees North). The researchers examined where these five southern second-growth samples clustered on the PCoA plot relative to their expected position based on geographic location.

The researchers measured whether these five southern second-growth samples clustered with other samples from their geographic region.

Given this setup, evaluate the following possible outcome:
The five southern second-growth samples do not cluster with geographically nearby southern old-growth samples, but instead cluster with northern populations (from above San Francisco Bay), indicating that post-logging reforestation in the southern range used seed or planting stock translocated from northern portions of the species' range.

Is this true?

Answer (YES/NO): NO